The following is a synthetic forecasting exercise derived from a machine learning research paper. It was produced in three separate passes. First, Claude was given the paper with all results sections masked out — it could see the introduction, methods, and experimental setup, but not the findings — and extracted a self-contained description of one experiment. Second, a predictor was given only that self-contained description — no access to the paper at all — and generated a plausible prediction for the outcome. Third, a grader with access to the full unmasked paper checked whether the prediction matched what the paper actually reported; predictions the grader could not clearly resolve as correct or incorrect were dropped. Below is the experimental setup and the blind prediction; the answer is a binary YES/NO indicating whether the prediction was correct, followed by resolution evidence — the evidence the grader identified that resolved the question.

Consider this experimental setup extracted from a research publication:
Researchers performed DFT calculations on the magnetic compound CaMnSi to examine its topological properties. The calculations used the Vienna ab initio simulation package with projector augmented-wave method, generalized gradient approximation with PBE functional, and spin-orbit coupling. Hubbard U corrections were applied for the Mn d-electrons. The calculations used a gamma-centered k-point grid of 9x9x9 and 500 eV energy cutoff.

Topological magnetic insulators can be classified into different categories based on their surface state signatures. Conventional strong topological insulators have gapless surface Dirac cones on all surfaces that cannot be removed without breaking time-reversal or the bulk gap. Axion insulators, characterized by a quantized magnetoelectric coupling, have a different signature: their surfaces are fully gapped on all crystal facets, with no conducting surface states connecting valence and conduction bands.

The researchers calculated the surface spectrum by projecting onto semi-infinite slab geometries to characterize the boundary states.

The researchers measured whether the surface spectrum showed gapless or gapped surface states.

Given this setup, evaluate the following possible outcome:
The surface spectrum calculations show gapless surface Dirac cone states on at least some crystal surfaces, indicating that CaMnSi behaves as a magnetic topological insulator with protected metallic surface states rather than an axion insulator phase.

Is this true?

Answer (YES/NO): NO